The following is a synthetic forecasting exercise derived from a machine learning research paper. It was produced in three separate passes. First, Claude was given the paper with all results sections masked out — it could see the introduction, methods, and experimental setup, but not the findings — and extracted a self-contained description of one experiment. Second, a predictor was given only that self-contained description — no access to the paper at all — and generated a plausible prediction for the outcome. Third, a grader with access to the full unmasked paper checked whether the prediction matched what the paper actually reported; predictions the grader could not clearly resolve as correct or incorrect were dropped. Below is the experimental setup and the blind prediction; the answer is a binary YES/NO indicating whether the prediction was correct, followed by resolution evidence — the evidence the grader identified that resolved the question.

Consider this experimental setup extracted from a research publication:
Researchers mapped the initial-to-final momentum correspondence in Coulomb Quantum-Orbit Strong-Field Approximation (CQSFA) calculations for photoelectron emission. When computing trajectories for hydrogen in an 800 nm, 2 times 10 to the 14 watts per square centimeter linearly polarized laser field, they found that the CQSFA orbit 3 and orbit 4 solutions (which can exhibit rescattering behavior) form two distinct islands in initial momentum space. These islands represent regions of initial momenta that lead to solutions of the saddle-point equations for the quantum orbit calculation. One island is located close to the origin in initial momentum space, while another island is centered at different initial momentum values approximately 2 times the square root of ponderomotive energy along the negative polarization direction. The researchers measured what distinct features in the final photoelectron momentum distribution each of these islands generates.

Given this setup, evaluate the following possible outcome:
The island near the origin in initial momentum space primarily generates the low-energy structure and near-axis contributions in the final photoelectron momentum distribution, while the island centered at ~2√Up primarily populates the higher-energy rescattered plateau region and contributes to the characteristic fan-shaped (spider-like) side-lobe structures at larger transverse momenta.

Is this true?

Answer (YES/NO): NO